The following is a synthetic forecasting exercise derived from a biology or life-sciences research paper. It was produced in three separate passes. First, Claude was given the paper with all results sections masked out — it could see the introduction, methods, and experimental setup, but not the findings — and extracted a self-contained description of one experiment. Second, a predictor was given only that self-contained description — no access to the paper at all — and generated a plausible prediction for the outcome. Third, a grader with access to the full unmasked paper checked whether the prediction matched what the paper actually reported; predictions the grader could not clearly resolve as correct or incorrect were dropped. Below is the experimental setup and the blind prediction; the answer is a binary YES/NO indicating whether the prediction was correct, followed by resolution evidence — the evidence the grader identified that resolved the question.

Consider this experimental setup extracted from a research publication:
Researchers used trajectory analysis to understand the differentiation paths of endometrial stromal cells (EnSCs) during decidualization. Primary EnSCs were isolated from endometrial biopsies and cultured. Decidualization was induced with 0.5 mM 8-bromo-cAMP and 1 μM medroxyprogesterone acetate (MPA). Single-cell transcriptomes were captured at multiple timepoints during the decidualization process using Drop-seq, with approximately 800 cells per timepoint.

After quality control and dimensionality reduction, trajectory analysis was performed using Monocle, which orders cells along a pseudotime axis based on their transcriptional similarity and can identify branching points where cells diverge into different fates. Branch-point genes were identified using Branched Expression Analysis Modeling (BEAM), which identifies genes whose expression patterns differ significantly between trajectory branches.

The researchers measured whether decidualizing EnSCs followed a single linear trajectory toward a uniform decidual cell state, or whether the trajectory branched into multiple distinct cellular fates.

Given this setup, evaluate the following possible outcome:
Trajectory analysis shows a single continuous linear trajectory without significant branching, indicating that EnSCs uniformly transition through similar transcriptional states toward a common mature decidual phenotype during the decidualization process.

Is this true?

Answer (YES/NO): NO